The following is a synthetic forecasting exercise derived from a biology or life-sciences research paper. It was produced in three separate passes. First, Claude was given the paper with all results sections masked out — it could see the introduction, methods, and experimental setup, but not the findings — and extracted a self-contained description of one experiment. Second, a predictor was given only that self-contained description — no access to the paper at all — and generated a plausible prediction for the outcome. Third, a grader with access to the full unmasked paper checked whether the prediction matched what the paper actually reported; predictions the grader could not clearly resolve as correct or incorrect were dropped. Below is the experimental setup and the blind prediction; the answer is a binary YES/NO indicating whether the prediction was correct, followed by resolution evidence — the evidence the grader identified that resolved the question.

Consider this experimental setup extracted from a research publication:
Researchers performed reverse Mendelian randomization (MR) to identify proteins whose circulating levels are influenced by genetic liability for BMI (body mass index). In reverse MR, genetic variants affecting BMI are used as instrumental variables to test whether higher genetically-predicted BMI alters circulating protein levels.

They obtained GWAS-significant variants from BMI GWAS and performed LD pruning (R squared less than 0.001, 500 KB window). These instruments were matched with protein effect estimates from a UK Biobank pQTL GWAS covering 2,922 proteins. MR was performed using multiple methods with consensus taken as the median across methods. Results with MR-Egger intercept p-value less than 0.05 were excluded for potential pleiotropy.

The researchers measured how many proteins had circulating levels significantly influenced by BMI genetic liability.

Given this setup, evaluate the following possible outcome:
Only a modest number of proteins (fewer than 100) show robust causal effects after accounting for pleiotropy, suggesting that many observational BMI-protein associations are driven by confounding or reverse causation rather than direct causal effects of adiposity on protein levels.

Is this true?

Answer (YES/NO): NO